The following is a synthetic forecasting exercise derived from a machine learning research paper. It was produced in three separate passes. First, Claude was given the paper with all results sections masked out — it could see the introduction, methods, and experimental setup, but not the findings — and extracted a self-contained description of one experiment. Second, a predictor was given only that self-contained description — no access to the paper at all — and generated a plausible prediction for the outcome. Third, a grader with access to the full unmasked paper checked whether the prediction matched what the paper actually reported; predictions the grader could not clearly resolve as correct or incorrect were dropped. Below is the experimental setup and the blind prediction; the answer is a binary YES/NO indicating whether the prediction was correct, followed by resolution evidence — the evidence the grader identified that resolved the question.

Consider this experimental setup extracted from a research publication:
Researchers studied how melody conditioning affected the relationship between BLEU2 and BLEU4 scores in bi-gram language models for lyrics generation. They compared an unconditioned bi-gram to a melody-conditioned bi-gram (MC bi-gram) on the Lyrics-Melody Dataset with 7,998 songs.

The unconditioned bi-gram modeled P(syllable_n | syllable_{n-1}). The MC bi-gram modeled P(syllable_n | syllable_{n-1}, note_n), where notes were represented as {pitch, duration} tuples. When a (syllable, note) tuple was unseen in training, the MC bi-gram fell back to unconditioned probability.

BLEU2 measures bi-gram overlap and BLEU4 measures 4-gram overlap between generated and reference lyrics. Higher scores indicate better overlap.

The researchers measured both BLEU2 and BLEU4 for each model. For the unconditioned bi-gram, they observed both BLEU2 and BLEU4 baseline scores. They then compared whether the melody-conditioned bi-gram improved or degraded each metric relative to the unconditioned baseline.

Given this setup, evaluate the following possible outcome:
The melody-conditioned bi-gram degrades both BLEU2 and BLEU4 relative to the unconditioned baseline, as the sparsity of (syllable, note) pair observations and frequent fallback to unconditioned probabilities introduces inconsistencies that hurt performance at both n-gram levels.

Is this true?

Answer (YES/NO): NO